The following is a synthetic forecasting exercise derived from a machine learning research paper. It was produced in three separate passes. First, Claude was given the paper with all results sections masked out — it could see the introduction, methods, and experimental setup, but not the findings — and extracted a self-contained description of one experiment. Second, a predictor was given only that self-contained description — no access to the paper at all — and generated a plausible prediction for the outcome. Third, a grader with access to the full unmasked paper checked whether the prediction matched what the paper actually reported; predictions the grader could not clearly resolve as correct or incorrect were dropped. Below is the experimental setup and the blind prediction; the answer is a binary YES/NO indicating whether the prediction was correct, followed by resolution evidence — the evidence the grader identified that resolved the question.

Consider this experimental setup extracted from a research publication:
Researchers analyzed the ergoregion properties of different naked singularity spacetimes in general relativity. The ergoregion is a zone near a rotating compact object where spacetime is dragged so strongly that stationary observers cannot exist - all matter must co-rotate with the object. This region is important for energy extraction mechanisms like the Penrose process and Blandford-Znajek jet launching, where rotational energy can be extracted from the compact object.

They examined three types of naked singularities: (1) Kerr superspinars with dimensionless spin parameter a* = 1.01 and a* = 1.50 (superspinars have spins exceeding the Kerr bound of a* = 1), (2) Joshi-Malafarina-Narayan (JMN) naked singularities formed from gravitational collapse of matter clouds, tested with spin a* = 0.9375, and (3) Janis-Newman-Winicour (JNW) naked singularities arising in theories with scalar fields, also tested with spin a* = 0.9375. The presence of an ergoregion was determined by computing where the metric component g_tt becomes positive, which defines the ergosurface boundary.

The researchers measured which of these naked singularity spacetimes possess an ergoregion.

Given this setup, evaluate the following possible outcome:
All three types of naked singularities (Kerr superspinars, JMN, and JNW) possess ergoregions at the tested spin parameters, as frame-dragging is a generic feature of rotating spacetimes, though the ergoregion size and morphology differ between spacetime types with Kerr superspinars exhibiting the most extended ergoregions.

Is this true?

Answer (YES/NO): NO